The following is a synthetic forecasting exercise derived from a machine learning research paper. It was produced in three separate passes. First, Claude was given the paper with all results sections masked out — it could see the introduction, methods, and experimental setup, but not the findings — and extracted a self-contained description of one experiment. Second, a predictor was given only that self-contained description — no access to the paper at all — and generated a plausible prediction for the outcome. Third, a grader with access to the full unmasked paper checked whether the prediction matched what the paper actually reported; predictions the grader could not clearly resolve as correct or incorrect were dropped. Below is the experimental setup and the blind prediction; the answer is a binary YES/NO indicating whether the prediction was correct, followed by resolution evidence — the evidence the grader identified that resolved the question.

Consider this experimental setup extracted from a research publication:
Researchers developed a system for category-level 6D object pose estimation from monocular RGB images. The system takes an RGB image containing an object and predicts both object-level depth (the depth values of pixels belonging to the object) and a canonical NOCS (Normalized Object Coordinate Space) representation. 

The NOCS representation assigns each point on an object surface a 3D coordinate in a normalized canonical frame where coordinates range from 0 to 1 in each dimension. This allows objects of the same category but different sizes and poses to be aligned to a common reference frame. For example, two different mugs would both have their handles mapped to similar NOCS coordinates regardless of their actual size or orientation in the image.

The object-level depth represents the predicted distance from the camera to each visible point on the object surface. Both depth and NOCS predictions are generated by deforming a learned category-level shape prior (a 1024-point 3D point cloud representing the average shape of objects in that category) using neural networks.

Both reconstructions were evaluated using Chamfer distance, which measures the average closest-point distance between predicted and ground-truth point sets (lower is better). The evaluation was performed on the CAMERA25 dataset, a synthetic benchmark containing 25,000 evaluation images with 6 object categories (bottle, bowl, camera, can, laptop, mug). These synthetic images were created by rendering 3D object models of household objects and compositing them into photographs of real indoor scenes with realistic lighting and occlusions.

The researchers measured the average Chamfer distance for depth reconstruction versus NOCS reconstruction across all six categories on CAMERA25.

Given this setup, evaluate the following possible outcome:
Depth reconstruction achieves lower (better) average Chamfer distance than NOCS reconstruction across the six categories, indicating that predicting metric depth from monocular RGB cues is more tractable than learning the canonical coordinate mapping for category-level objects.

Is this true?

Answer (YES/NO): NO